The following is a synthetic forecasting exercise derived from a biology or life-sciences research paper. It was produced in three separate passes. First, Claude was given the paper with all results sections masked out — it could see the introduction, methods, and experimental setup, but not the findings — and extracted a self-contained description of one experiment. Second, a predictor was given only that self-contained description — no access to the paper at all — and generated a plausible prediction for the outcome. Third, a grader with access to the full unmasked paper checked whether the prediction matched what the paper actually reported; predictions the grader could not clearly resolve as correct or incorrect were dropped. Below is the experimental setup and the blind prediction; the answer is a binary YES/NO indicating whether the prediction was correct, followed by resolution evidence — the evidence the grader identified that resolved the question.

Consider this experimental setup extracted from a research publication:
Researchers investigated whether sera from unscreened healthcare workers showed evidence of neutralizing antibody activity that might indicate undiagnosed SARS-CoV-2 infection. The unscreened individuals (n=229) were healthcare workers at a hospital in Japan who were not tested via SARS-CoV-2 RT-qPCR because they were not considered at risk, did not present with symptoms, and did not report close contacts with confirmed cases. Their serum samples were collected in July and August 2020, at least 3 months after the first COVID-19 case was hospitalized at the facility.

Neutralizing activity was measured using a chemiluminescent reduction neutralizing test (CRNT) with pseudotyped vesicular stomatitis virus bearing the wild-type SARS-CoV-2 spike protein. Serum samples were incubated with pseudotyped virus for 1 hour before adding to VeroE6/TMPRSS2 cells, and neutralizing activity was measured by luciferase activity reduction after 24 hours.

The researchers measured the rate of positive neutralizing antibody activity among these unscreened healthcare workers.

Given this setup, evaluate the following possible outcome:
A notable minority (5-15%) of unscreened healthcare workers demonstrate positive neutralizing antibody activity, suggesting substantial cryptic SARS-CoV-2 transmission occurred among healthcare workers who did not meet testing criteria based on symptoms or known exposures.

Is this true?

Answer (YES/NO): NO